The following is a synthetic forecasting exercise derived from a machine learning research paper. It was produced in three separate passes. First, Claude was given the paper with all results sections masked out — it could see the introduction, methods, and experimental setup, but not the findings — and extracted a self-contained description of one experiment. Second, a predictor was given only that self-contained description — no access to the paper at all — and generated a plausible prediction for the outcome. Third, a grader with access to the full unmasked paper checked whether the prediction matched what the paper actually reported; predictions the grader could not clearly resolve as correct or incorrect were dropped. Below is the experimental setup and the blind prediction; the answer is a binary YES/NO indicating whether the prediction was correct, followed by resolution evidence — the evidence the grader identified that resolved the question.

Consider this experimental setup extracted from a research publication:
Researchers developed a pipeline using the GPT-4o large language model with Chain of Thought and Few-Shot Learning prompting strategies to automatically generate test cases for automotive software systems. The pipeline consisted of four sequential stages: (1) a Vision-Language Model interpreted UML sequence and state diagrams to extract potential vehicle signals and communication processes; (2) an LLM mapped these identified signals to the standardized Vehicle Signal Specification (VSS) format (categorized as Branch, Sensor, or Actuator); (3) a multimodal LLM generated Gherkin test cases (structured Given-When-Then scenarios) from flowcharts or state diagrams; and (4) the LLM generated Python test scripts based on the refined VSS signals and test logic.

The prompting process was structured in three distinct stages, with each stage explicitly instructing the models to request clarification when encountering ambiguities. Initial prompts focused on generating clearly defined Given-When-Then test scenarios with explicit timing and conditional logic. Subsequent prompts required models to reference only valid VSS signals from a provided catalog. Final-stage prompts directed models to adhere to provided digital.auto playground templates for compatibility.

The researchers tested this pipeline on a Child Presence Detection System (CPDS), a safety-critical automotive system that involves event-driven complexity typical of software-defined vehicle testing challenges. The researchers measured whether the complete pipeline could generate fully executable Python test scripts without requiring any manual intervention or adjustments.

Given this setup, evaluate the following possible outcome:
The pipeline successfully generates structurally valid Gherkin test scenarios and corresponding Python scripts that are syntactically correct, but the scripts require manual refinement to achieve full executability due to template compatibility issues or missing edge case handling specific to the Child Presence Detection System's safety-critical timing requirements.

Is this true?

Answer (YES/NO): NO